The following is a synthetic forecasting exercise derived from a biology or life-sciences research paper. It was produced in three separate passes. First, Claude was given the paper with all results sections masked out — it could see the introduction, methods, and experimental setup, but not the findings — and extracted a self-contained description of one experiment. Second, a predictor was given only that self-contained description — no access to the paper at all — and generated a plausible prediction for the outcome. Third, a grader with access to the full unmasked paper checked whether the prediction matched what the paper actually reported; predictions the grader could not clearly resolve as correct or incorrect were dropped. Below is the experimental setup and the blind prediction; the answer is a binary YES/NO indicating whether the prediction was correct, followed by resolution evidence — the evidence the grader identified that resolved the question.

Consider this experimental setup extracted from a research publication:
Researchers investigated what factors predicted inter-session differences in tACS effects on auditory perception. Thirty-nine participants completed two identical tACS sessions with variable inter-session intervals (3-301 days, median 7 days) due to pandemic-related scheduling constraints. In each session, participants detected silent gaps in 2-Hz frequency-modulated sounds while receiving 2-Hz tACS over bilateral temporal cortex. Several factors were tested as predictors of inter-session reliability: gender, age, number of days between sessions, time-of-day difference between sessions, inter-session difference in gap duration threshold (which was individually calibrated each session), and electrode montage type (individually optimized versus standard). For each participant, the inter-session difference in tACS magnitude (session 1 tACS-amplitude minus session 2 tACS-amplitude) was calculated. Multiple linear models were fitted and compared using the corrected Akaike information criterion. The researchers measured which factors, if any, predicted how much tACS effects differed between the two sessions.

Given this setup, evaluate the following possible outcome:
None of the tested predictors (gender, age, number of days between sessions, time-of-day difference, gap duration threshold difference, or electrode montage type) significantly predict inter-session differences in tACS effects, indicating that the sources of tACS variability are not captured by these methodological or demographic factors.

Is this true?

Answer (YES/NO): NO